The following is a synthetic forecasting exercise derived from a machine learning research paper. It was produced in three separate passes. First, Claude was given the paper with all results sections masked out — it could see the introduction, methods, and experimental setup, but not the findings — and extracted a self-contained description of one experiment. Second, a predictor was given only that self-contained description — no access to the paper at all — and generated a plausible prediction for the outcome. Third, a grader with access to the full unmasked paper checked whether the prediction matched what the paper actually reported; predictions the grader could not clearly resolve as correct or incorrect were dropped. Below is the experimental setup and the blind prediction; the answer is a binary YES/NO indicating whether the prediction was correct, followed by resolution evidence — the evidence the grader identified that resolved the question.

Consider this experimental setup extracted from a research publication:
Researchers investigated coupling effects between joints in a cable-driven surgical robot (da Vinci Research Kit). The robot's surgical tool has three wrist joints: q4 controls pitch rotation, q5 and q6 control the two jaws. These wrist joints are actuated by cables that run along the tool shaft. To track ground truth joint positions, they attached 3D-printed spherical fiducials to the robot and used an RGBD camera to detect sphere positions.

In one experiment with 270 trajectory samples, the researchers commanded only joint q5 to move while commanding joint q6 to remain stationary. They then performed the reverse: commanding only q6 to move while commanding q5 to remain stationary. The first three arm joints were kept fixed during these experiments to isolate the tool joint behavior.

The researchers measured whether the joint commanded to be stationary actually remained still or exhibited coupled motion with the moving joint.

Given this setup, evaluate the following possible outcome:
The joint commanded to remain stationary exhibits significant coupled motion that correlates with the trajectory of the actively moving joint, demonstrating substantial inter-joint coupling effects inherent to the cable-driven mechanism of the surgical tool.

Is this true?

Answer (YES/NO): YES